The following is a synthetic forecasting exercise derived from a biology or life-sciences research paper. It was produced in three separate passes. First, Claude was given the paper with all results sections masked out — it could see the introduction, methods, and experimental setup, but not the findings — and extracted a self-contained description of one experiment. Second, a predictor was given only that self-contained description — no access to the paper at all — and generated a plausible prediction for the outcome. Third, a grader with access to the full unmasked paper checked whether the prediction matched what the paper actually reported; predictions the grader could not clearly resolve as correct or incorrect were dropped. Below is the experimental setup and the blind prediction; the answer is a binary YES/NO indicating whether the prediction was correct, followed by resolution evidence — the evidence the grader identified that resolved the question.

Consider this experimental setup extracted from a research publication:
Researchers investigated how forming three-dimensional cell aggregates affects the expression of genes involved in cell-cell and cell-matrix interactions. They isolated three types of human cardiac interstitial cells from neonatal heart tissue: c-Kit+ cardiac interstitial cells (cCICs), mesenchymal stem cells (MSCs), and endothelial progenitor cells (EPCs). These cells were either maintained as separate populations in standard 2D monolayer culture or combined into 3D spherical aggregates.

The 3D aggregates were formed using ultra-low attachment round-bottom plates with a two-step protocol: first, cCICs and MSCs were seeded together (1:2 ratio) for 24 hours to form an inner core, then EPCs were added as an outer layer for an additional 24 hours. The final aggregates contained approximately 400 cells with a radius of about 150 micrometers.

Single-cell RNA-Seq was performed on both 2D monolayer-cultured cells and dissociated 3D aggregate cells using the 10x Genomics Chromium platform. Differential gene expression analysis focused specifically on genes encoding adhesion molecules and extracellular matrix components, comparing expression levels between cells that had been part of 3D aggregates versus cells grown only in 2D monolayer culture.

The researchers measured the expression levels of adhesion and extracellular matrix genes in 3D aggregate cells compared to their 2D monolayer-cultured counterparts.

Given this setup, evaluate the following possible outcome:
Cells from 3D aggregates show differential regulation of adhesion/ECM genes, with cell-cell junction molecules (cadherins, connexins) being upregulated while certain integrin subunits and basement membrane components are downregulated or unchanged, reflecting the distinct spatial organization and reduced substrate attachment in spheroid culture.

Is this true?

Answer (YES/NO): NO